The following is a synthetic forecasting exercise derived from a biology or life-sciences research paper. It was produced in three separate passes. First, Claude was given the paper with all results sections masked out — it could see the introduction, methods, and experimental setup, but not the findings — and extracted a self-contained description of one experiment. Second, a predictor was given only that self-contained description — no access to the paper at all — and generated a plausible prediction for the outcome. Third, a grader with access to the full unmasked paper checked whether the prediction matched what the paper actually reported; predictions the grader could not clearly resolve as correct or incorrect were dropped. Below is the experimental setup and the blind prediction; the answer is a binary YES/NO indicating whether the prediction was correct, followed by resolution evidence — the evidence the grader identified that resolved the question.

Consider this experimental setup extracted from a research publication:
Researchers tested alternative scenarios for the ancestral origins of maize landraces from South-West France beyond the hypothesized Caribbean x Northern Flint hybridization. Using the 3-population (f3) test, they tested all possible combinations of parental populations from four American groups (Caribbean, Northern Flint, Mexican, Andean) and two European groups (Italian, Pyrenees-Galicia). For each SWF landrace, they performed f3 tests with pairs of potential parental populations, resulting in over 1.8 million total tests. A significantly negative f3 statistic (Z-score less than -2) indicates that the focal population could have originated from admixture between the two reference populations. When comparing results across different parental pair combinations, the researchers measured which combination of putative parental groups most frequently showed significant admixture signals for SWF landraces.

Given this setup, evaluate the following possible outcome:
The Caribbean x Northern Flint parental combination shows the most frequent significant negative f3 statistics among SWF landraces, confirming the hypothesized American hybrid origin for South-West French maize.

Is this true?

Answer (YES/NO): NO